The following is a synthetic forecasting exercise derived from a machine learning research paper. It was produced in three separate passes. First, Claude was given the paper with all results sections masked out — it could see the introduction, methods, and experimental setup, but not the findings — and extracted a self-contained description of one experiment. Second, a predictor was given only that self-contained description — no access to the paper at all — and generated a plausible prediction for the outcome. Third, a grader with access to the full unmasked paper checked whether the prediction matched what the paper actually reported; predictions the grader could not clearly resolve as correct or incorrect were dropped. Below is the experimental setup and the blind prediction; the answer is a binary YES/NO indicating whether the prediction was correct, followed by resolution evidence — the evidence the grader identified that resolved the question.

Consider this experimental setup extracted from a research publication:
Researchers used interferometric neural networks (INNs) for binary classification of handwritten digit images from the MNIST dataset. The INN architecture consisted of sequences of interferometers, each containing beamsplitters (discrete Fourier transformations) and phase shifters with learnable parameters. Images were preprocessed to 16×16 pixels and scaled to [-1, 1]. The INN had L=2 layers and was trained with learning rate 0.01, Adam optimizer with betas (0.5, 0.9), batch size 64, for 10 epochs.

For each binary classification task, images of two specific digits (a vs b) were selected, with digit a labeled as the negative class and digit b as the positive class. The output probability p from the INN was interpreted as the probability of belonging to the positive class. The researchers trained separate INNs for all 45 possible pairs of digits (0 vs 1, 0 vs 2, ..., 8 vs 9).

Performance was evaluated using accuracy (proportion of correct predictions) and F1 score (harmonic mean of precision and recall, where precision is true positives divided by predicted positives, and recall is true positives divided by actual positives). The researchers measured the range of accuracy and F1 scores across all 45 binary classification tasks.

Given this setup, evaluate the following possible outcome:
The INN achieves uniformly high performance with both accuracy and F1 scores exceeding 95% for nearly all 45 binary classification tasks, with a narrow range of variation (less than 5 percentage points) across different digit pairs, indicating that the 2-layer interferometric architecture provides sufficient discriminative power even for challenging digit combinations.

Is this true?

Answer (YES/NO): NO